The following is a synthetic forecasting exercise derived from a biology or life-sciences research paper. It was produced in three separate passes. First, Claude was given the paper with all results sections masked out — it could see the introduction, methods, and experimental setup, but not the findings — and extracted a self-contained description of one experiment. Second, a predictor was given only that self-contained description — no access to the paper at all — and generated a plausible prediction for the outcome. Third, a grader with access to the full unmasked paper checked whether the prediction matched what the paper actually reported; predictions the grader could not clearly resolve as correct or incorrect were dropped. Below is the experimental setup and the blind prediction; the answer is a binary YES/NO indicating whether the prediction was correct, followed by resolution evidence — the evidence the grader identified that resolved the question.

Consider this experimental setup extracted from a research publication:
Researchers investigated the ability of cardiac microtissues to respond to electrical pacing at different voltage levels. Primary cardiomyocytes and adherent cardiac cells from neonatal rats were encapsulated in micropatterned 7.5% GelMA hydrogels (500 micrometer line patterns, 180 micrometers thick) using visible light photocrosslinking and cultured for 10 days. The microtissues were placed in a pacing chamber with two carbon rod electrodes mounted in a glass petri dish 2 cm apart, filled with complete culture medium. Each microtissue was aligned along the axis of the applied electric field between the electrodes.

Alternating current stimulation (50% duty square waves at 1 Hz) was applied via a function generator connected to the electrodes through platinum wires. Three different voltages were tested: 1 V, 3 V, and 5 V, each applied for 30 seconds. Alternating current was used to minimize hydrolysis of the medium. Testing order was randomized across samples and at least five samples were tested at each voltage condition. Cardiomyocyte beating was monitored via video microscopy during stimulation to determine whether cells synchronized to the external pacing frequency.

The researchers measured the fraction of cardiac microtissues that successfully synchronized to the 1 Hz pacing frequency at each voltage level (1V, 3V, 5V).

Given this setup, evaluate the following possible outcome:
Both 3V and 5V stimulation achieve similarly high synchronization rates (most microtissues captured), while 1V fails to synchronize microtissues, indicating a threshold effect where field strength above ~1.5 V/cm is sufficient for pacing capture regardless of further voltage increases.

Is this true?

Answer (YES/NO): NO